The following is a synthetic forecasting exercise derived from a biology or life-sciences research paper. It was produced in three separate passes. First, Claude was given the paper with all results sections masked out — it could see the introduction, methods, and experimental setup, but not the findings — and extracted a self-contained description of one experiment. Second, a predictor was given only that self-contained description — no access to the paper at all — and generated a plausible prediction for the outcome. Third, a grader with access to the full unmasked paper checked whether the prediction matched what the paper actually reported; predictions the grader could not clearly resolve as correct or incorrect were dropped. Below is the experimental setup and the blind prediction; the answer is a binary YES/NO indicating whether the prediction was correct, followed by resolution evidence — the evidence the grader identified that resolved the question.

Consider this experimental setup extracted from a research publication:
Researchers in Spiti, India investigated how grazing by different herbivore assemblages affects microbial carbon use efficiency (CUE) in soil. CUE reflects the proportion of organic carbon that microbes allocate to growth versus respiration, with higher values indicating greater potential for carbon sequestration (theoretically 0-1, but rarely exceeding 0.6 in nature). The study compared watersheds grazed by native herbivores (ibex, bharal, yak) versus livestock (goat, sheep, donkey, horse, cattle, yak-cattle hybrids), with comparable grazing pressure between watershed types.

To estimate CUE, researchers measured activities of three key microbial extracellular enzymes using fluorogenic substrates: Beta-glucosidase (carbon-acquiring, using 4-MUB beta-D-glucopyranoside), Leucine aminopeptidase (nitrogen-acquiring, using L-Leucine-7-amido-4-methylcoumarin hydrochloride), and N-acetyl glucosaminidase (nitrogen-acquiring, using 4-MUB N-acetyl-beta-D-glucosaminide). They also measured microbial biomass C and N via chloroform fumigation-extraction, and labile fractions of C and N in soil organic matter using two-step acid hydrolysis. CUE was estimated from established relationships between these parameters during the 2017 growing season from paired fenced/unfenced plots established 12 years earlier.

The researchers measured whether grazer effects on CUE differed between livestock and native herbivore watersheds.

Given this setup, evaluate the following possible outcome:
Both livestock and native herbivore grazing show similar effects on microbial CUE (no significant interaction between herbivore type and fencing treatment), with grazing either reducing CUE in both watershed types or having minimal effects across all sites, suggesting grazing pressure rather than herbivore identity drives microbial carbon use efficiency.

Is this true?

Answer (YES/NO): NO